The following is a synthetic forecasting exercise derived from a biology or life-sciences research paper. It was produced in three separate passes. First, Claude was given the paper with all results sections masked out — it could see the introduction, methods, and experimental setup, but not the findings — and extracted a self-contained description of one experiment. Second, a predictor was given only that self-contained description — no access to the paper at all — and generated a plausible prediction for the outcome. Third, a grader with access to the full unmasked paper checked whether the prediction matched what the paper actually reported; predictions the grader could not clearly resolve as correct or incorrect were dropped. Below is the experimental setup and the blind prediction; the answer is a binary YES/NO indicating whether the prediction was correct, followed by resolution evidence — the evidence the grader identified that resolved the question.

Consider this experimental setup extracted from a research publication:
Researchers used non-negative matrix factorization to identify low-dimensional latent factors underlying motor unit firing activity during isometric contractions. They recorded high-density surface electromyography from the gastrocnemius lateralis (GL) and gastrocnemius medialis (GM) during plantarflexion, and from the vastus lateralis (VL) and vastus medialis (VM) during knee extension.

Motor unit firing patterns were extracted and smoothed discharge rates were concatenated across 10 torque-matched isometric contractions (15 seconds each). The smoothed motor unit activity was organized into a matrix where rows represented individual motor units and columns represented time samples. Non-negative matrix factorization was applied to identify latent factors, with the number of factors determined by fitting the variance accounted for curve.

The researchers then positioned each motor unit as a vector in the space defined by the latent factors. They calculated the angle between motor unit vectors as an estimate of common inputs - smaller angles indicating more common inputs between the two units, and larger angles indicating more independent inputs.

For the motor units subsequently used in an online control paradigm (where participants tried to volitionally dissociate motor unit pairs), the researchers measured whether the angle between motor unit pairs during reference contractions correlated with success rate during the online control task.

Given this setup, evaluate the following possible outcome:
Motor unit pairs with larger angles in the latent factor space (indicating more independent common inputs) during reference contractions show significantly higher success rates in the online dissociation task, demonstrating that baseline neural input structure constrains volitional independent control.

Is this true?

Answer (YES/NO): NO